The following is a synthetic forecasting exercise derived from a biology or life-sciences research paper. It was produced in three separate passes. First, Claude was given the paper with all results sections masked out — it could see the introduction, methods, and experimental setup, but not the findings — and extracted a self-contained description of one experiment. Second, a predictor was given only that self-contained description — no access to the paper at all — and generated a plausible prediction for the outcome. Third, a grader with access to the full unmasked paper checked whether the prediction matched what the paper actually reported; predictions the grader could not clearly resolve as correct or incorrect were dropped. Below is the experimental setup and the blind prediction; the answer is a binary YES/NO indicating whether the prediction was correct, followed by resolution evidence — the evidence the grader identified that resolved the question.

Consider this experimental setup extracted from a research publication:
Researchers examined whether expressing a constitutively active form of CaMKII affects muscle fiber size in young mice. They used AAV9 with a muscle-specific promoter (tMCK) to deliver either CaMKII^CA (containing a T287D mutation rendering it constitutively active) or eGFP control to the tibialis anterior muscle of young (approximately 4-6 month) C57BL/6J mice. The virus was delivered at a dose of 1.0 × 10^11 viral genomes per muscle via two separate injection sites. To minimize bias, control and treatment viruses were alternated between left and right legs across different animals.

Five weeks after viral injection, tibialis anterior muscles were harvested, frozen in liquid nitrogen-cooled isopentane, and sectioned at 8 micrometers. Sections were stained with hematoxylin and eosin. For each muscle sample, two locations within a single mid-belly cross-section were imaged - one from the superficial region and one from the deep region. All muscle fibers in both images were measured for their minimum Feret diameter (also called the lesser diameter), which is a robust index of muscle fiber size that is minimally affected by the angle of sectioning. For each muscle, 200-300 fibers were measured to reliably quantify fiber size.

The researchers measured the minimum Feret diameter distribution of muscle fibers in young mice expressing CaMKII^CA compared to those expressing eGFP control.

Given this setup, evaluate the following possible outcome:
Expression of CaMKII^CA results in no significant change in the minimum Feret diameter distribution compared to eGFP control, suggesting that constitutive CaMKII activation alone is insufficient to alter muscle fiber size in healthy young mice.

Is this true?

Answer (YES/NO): NO